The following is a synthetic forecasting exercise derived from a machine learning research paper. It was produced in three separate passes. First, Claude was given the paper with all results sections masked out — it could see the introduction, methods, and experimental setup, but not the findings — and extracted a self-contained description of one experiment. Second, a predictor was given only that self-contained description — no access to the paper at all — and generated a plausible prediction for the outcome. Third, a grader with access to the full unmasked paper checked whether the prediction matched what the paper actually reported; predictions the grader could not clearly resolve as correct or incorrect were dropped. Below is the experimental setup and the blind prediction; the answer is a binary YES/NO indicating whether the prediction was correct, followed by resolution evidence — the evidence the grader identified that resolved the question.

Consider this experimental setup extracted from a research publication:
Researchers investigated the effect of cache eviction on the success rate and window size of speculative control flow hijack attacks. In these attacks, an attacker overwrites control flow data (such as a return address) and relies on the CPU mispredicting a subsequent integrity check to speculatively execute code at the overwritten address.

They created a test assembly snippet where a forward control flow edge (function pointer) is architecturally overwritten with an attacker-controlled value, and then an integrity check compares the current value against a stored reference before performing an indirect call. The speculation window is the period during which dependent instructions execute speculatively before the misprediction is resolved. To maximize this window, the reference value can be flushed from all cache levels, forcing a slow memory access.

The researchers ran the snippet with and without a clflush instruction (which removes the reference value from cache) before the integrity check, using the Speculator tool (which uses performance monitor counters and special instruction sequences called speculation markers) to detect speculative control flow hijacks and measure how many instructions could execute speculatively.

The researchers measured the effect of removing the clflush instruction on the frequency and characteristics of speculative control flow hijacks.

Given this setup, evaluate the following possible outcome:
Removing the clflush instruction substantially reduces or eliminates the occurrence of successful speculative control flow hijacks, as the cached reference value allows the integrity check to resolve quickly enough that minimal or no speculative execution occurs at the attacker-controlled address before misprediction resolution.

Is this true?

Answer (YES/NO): YES